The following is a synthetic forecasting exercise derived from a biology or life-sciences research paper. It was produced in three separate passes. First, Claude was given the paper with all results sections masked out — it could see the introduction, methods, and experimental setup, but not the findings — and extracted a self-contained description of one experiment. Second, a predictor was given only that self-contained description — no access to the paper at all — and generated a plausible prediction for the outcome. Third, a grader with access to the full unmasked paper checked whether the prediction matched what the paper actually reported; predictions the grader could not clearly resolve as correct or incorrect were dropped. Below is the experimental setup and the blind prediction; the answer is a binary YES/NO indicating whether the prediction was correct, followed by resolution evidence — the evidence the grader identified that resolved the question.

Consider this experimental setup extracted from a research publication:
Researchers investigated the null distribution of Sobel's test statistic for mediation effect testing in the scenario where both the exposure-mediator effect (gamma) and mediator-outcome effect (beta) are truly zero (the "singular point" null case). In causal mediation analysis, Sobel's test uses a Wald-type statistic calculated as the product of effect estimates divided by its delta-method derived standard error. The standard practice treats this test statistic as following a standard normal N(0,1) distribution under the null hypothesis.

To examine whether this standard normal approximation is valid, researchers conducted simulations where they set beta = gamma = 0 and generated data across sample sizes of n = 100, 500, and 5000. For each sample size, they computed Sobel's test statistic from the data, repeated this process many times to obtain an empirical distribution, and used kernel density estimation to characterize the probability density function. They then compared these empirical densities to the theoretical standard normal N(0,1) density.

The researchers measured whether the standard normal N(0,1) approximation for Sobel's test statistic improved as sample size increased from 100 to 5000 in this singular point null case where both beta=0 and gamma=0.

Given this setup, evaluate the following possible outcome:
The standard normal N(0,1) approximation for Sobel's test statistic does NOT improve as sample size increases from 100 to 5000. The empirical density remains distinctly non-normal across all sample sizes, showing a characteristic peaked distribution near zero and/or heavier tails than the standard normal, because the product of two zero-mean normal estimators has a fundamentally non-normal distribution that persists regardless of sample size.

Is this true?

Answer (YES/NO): NO